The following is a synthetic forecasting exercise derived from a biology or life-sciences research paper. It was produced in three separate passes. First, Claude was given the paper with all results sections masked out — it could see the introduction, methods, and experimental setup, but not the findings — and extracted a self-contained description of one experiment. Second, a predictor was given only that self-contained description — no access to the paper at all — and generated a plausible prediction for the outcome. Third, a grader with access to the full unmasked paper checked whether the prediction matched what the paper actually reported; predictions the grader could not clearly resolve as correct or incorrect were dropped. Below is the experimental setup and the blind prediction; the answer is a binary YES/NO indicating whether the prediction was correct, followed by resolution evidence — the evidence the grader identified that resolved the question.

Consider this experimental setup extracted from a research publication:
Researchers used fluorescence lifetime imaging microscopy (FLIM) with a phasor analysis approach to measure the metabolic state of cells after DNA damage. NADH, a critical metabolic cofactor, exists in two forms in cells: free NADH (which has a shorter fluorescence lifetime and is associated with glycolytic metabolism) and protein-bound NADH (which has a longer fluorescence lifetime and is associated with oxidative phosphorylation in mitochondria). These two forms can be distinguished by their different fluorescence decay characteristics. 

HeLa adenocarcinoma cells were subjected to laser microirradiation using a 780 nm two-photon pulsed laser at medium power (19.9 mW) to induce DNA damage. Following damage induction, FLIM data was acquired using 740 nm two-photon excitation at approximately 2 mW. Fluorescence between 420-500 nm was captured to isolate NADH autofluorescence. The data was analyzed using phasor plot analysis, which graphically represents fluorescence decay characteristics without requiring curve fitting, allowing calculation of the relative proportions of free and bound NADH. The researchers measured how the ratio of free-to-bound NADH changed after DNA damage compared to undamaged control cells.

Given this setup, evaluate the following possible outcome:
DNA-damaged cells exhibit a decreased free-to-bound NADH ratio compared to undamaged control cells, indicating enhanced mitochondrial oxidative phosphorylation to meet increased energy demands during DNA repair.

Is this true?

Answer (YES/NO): YES